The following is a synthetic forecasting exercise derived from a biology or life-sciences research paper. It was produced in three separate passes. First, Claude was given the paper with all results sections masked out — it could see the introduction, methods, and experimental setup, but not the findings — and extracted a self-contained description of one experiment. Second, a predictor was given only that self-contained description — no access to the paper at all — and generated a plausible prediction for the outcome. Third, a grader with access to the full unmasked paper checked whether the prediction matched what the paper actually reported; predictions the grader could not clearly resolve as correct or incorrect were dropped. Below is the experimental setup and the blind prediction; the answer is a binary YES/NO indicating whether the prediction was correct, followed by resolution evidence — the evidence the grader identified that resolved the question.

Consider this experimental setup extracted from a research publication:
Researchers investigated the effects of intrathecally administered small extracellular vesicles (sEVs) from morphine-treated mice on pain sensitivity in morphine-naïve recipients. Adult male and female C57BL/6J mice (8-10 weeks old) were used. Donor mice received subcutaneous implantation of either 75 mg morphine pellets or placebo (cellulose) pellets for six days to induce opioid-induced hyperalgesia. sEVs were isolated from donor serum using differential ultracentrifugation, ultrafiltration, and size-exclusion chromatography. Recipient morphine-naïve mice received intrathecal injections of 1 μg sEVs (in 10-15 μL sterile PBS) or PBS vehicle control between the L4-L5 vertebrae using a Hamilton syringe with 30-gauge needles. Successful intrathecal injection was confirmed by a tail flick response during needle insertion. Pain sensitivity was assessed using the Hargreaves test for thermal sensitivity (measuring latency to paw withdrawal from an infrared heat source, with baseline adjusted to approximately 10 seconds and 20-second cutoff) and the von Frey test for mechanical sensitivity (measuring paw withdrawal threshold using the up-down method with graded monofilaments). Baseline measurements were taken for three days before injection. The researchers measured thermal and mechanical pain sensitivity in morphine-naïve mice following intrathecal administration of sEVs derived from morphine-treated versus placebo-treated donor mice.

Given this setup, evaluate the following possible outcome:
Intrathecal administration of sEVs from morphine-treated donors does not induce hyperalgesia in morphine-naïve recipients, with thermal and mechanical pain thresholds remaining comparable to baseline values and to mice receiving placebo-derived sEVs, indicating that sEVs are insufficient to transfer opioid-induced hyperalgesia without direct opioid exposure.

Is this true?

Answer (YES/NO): NO